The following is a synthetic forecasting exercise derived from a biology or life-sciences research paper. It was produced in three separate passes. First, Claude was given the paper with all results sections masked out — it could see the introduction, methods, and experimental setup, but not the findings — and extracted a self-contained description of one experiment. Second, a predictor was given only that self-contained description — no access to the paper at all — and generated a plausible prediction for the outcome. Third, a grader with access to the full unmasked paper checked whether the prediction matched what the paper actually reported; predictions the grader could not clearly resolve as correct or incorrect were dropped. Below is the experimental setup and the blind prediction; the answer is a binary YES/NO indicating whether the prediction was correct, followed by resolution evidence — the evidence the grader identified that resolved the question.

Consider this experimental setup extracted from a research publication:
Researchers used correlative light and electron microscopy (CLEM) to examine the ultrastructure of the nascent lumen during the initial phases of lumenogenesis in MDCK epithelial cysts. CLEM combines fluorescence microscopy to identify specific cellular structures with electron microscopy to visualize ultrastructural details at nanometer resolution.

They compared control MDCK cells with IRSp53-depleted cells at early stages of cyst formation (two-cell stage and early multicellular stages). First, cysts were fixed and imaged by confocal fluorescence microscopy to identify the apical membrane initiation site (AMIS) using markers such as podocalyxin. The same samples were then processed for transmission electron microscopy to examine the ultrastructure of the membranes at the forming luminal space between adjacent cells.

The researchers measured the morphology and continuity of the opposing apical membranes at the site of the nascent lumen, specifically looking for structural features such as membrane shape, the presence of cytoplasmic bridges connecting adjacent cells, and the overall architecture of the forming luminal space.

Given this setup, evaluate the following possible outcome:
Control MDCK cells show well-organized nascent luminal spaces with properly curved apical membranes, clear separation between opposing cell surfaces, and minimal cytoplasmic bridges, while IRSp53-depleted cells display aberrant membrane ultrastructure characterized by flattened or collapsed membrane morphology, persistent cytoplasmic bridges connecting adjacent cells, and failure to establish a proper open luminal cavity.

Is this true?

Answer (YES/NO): YES